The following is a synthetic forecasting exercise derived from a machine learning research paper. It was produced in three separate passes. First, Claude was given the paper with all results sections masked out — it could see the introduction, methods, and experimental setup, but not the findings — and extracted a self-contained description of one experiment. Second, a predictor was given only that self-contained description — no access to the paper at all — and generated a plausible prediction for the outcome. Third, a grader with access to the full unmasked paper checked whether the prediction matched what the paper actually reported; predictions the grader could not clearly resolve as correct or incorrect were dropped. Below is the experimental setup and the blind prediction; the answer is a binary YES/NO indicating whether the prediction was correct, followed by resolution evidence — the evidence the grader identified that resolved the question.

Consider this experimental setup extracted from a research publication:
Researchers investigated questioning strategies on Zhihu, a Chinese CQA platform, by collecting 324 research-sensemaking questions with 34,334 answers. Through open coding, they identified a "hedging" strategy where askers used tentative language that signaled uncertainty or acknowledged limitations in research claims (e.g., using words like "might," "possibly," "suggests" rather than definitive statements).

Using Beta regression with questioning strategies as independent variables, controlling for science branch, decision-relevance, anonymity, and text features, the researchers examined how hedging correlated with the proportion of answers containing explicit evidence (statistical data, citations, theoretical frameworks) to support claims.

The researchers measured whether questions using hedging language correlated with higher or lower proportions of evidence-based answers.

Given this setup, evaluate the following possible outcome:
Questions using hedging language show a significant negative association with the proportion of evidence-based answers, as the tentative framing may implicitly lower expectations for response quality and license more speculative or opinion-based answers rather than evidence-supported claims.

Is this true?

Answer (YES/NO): NO